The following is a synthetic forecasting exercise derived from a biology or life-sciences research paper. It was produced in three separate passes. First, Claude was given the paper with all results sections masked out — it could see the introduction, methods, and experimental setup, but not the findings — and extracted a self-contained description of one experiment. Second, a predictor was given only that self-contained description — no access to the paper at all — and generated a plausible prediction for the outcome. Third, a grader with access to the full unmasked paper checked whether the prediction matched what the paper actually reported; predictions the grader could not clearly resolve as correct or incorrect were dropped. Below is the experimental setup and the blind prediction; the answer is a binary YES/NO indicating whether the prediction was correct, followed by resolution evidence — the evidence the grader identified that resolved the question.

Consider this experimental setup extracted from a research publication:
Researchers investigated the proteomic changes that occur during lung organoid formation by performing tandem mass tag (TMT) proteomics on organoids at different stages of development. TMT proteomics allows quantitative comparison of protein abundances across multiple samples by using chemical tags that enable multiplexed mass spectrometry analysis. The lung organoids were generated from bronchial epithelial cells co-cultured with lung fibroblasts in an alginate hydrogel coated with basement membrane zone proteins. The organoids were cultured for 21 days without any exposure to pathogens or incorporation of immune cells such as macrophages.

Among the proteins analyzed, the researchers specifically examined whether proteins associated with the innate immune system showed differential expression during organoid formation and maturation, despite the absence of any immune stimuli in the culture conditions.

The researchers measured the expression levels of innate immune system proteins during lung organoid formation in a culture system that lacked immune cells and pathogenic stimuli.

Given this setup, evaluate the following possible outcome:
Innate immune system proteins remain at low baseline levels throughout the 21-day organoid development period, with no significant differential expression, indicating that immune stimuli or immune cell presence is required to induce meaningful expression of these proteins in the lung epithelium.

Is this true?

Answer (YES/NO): NO